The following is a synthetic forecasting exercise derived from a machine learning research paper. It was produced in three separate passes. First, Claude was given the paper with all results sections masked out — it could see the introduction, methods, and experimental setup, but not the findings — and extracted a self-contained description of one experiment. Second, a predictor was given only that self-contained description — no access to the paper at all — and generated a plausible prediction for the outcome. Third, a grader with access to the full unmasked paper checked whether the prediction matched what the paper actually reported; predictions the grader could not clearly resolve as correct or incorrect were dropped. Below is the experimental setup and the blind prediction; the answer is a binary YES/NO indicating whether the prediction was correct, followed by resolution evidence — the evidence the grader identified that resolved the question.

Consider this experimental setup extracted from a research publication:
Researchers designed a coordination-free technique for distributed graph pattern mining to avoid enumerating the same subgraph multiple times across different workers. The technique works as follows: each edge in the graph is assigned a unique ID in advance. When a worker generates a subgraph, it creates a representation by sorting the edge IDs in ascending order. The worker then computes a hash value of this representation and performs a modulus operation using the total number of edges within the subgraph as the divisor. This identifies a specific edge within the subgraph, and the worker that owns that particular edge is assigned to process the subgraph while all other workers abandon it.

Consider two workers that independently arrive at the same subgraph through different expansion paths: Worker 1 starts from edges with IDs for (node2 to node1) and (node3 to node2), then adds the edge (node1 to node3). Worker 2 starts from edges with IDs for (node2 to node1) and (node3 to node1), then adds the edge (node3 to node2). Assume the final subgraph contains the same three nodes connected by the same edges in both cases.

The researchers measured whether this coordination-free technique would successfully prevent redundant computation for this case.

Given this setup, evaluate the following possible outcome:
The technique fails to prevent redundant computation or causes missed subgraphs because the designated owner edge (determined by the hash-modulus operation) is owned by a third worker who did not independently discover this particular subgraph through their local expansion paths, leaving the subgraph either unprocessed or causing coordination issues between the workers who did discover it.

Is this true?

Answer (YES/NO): NO